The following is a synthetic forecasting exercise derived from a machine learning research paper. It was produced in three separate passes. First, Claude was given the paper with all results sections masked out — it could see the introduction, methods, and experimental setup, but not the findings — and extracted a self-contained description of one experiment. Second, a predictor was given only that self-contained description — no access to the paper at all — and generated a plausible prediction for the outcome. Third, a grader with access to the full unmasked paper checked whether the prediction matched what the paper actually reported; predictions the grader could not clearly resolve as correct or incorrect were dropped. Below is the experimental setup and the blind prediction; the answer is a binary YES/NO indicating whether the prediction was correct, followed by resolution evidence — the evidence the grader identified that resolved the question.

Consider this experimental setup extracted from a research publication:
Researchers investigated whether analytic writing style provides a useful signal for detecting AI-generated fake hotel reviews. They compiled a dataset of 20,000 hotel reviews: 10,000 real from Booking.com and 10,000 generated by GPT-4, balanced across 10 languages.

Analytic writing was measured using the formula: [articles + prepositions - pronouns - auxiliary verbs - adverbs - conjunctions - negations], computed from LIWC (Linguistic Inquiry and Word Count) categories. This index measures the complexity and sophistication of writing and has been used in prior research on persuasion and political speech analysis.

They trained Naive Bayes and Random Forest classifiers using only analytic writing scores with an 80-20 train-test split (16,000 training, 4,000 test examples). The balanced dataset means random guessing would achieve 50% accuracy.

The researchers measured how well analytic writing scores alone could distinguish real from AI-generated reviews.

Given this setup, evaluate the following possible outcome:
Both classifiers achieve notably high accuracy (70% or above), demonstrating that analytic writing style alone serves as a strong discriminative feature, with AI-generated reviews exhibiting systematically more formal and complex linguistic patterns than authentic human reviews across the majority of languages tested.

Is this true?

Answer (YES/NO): NO